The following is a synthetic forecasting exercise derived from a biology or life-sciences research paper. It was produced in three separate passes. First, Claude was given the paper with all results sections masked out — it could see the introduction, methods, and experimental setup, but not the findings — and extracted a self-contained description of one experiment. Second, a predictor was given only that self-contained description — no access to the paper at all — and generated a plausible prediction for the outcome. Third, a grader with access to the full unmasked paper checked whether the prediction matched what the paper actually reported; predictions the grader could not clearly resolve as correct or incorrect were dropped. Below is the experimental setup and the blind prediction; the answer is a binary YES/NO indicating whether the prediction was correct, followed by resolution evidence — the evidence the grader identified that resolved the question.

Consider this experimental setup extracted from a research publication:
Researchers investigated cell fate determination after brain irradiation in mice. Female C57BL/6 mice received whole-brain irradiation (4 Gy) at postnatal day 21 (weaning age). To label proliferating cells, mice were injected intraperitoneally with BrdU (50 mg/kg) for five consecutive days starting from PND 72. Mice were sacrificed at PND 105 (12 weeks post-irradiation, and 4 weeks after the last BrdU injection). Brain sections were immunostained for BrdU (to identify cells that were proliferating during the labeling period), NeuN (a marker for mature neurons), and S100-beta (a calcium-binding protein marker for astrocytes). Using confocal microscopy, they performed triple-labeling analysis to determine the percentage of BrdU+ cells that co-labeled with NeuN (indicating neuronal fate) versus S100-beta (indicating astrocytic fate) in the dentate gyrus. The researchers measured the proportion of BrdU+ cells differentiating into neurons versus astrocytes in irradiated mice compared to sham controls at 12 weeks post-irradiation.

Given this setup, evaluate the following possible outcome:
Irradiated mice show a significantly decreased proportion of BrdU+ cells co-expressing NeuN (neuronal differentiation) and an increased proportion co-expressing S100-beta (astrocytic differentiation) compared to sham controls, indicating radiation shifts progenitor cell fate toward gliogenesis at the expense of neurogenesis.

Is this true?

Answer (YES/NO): YES